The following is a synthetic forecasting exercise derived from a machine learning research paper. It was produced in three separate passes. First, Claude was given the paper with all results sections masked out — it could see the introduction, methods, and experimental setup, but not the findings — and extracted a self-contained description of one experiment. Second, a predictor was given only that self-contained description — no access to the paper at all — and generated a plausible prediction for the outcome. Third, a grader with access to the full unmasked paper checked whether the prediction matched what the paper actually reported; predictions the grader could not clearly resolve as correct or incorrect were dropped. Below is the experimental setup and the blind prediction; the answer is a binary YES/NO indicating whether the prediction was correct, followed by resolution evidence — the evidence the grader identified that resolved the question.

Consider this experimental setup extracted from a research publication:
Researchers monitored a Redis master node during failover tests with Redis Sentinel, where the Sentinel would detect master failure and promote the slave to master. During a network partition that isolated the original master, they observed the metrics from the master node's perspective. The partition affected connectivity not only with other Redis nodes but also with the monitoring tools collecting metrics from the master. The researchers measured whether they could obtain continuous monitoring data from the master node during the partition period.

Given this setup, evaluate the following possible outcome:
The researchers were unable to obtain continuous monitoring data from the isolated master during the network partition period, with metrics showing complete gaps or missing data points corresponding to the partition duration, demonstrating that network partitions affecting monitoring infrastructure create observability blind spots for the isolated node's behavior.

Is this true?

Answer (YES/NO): YES